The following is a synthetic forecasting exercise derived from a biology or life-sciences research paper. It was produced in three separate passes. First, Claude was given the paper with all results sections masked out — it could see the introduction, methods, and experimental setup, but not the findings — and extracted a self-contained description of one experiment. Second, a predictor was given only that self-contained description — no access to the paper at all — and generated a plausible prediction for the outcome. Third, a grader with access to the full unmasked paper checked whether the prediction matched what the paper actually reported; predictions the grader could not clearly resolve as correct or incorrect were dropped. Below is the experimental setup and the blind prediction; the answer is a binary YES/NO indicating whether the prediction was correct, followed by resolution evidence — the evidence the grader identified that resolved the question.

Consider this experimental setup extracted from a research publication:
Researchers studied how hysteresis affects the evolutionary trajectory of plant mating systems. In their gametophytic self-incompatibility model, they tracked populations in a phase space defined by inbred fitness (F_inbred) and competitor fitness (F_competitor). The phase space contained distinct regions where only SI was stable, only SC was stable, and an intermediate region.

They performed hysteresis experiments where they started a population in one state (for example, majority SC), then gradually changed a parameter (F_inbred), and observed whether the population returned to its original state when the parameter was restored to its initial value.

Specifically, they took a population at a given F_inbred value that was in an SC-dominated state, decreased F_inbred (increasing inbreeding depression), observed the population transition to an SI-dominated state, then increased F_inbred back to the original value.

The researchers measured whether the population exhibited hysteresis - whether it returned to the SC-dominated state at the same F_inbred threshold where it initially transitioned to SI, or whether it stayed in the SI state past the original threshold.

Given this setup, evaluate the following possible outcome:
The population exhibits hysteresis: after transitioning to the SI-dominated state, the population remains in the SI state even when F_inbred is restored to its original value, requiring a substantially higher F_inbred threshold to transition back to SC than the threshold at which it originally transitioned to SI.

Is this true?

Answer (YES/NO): YES